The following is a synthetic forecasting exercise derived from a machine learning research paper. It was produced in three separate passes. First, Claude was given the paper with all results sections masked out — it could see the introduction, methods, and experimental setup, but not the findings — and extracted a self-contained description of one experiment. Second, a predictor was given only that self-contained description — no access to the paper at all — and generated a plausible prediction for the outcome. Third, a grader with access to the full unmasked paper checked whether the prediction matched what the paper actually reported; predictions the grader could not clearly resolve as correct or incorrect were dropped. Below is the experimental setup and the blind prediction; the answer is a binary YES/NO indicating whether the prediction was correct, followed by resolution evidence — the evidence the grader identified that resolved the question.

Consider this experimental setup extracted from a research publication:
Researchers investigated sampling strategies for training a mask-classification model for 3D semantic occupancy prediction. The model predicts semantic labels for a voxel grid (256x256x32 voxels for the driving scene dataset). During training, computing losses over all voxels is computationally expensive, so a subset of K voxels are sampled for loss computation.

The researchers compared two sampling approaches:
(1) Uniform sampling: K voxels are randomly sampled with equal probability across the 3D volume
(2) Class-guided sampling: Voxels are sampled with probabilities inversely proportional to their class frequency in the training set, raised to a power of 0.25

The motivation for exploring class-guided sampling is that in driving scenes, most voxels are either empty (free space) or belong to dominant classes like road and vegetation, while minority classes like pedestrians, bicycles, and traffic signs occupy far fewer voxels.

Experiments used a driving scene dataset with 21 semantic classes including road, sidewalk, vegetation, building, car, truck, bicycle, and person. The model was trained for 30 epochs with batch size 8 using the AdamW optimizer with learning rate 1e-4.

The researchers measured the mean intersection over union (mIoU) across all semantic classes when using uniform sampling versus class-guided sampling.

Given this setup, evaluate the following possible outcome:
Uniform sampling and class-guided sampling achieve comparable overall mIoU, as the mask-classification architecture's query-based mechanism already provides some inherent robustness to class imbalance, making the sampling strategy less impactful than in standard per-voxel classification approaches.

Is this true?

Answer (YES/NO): NO